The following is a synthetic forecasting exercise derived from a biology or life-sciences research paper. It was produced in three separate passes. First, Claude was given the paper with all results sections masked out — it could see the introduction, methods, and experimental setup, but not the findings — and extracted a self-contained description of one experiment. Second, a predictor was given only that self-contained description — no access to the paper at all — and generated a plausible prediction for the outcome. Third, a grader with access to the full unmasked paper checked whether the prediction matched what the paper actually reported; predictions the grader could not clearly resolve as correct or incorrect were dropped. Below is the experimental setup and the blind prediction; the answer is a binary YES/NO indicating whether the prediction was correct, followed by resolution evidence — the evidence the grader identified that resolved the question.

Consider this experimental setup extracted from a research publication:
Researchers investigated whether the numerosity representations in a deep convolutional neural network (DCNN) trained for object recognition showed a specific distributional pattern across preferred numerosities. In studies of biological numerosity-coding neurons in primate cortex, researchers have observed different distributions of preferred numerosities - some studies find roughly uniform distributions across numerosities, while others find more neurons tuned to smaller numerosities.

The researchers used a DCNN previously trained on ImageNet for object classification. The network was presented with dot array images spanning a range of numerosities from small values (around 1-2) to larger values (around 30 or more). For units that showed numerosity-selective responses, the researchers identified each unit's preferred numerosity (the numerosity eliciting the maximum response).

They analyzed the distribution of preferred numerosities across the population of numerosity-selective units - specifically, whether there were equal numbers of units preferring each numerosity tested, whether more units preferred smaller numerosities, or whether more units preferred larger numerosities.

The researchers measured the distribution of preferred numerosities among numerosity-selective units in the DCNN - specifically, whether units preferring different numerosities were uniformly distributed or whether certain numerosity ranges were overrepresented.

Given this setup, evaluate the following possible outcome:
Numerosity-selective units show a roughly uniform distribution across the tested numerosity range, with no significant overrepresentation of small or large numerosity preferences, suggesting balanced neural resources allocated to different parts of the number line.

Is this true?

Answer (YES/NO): NO